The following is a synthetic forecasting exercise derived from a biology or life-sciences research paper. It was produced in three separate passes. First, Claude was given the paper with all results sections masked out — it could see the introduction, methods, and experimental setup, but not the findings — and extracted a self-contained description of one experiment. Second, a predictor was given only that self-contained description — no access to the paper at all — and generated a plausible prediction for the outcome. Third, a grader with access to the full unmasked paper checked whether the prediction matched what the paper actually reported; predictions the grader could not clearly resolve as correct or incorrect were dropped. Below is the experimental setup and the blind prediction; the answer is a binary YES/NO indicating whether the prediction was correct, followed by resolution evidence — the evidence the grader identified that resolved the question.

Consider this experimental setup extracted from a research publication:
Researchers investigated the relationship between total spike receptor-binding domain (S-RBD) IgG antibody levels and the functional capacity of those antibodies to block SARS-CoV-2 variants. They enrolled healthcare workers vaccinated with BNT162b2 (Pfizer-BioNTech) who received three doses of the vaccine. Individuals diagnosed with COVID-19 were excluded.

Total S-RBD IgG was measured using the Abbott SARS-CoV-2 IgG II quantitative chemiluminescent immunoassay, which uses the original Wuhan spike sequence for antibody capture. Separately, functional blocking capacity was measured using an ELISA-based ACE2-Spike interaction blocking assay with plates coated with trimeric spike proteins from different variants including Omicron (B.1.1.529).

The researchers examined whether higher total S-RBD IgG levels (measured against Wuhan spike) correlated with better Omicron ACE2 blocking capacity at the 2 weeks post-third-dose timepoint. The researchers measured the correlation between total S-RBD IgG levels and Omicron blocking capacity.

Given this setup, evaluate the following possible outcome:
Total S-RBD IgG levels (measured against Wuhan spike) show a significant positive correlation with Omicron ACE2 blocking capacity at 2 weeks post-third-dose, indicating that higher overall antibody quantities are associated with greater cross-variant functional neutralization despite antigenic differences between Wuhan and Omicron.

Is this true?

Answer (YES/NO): YES